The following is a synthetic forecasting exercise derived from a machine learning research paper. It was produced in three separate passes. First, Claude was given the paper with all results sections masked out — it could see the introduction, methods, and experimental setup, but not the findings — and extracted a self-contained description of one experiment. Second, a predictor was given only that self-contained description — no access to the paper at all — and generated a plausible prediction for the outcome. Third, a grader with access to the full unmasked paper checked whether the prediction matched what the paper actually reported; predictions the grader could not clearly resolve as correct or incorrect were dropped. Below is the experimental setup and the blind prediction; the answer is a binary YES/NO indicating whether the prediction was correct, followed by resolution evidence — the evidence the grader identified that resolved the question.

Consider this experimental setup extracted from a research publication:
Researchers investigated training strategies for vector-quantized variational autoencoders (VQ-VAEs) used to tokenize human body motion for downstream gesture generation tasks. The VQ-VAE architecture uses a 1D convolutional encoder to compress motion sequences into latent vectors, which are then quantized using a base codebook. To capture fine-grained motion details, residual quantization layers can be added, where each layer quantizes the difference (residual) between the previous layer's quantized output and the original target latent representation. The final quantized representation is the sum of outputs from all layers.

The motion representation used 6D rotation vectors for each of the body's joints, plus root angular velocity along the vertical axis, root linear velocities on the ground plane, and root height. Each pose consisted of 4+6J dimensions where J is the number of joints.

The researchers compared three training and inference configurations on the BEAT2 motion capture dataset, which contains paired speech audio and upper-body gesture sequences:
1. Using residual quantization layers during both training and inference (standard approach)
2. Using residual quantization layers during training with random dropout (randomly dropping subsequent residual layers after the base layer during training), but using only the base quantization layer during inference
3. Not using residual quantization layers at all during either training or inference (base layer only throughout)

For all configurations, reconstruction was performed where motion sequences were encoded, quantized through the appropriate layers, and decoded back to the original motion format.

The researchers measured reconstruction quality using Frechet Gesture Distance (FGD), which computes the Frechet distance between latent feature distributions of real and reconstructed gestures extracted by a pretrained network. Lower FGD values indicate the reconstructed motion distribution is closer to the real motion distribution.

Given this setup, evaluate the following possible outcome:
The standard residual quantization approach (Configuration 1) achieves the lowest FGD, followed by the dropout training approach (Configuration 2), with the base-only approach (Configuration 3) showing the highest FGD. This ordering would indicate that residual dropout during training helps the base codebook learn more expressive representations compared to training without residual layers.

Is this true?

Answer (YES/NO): YES